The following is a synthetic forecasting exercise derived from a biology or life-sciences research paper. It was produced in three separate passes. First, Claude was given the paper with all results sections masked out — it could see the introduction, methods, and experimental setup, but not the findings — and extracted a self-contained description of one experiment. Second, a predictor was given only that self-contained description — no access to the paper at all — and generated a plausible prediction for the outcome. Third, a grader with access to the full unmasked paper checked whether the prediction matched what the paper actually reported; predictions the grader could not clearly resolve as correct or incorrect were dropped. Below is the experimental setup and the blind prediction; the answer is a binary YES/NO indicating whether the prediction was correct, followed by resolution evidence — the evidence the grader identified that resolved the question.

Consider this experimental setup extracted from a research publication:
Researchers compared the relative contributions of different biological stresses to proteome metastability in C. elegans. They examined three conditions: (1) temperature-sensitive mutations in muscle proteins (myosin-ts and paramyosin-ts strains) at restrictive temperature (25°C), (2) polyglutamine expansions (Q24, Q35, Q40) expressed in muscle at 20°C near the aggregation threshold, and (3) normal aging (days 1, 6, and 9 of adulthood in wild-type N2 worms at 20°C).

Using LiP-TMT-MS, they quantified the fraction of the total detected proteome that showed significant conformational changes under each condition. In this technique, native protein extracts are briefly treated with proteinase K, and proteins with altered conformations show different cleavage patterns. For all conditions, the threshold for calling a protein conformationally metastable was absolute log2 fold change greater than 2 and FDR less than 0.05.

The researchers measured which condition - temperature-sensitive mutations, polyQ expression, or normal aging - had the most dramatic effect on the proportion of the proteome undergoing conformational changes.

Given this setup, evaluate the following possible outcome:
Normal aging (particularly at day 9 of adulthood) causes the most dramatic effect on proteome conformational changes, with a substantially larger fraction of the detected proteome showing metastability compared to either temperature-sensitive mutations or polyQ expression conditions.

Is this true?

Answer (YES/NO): YES